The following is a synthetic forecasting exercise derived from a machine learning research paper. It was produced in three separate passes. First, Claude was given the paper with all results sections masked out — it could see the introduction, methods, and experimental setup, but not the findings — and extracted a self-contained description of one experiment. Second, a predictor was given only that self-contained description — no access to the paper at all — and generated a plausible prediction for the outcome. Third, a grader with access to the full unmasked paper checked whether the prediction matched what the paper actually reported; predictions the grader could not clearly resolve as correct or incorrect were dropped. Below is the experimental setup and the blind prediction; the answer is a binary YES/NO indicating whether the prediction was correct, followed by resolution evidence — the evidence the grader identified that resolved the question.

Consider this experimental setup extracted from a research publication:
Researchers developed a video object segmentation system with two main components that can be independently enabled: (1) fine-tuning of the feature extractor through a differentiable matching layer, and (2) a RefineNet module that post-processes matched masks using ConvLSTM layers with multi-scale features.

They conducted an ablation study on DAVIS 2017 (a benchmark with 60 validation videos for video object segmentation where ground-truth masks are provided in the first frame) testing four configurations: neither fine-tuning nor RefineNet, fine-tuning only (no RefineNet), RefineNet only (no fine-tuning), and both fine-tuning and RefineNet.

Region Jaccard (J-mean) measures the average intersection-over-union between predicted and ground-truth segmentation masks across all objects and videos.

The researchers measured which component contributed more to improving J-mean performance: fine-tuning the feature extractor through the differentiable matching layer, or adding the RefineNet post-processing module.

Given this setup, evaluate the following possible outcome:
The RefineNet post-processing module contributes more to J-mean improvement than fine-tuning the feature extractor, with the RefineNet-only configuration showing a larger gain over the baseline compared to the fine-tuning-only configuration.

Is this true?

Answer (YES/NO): YES